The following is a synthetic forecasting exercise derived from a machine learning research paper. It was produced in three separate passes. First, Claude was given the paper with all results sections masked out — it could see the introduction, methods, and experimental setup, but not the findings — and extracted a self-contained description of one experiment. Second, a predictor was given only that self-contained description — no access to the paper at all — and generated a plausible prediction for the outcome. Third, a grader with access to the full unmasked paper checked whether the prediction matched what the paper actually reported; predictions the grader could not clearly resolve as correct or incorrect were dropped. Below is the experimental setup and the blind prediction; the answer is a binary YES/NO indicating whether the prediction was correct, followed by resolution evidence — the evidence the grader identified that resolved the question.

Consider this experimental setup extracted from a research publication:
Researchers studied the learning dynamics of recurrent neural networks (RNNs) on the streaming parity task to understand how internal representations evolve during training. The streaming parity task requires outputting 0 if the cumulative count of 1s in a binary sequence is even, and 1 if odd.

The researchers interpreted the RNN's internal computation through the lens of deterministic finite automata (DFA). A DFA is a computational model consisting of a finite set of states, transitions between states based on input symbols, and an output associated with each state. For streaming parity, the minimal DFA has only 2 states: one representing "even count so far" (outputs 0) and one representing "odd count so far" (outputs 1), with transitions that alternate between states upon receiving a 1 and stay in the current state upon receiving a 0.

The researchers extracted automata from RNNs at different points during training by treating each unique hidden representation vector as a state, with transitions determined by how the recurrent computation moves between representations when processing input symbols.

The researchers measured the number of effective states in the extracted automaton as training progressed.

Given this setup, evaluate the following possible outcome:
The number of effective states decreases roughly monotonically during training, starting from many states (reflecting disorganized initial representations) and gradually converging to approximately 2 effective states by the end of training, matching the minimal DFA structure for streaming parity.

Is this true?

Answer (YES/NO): NO